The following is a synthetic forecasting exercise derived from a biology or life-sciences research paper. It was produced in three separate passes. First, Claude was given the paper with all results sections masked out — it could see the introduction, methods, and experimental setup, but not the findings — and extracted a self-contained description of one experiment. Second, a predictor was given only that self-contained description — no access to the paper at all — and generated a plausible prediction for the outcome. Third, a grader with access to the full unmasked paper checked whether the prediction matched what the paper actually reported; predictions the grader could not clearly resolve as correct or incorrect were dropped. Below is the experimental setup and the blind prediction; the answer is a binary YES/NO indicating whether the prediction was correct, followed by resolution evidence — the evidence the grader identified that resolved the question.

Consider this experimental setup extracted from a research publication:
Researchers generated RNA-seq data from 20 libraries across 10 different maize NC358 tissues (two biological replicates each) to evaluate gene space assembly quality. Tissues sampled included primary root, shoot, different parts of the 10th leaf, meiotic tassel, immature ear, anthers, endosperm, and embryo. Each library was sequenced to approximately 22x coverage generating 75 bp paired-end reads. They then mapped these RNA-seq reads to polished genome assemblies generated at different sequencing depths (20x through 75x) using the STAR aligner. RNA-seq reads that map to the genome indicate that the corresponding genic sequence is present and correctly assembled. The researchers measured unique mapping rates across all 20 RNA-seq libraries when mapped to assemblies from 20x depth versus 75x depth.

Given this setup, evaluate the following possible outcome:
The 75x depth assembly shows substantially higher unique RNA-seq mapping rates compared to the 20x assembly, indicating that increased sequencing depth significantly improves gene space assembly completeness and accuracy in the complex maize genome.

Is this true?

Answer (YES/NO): YES